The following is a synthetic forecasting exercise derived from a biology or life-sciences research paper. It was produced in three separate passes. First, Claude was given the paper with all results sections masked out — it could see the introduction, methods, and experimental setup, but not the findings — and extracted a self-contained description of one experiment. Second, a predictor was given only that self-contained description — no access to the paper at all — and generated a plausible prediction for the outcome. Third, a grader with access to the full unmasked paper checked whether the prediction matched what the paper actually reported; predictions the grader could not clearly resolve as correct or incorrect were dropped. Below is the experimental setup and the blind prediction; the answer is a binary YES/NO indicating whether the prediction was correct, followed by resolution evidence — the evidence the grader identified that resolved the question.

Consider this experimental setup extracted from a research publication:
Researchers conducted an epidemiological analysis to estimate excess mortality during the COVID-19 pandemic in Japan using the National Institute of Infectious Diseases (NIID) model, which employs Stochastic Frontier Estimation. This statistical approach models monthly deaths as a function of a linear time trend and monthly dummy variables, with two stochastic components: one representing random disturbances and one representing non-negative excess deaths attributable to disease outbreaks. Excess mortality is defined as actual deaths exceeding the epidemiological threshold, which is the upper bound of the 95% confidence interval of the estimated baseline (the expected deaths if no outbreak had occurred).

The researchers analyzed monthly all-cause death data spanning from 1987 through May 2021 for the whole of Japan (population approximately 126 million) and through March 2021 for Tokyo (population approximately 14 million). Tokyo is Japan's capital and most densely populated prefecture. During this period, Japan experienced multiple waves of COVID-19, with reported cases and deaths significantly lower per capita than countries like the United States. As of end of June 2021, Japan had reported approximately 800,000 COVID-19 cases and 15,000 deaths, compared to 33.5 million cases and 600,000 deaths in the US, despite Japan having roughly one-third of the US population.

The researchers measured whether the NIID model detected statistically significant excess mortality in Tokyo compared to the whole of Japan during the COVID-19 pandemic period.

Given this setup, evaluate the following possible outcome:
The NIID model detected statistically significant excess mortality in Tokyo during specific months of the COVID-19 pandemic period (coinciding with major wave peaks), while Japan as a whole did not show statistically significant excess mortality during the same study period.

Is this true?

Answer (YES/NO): NO